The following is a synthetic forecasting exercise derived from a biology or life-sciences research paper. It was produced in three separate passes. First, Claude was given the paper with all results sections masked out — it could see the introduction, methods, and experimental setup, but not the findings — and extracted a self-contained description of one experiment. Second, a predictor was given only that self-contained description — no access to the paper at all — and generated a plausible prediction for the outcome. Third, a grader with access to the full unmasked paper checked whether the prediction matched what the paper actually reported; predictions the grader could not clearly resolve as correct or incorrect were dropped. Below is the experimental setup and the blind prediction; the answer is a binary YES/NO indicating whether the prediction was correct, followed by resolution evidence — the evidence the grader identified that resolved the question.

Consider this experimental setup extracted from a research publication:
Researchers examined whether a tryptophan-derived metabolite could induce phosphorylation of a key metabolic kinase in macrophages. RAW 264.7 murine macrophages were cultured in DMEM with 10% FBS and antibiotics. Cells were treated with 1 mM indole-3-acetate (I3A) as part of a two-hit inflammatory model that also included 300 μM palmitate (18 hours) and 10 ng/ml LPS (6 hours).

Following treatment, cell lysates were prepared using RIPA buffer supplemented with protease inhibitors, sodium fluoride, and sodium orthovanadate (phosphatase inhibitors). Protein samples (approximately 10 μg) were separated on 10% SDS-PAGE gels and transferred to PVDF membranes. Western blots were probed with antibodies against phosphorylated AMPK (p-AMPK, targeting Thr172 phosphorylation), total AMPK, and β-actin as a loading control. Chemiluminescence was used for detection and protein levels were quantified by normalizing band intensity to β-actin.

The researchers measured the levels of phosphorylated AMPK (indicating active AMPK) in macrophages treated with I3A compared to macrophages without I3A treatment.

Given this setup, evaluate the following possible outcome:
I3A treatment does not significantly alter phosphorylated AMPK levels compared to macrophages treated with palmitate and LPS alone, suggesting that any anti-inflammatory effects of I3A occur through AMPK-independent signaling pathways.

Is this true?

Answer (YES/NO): NO